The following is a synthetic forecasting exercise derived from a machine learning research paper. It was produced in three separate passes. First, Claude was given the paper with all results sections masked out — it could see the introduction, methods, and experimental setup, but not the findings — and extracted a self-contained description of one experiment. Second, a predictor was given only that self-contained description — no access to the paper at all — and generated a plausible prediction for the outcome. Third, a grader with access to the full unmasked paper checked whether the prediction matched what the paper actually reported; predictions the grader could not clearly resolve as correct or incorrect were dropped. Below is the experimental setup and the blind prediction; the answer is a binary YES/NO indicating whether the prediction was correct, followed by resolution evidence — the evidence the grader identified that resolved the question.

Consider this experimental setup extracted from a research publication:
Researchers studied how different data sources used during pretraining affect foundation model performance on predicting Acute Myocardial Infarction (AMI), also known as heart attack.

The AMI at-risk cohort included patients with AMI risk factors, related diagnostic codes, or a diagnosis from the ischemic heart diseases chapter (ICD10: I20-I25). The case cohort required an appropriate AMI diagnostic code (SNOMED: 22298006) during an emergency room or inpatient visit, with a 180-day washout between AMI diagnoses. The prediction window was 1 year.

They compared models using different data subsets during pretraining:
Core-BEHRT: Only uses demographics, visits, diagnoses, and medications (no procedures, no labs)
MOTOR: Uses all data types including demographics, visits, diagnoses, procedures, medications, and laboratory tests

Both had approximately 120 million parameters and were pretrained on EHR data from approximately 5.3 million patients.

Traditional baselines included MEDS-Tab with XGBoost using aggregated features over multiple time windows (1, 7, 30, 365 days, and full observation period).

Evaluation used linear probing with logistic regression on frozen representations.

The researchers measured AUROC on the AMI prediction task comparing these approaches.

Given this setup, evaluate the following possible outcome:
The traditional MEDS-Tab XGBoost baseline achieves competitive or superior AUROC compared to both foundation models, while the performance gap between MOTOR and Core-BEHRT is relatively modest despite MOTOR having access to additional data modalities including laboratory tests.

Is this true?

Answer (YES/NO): YES